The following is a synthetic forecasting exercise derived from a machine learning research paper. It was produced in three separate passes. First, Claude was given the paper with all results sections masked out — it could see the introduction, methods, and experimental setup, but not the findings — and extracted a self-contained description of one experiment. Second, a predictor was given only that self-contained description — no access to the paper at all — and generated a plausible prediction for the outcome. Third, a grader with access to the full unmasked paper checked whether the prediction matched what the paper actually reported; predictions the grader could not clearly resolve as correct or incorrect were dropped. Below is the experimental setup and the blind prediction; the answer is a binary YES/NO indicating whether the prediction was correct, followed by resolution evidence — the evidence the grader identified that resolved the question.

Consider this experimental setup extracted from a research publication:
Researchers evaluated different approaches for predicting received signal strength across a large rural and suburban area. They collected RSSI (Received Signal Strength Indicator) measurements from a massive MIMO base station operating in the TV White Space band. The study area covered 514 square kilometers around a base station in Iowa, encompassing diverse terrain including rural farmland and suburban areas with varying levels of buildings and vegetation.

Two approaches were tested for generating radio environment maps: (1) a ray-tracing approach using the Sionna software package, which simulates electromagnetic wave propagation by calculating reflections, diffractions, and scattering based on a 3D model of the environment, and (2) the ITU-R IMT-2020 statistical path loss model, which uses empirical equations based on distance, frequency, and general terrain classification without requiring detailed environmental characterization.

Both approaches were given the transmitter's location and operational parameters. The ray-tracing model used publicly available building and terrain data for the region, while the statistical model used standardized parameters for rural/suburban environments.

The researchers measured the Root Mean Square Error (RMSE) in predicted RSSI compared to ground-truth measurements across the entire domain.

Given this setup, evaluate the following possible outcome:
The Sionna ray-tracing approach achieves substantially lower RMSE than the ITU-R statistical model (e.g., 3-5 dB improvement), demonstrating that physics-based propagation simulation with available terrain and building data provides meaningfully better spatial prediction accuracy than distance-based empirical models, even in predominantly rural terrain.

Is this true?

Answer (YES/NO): NO